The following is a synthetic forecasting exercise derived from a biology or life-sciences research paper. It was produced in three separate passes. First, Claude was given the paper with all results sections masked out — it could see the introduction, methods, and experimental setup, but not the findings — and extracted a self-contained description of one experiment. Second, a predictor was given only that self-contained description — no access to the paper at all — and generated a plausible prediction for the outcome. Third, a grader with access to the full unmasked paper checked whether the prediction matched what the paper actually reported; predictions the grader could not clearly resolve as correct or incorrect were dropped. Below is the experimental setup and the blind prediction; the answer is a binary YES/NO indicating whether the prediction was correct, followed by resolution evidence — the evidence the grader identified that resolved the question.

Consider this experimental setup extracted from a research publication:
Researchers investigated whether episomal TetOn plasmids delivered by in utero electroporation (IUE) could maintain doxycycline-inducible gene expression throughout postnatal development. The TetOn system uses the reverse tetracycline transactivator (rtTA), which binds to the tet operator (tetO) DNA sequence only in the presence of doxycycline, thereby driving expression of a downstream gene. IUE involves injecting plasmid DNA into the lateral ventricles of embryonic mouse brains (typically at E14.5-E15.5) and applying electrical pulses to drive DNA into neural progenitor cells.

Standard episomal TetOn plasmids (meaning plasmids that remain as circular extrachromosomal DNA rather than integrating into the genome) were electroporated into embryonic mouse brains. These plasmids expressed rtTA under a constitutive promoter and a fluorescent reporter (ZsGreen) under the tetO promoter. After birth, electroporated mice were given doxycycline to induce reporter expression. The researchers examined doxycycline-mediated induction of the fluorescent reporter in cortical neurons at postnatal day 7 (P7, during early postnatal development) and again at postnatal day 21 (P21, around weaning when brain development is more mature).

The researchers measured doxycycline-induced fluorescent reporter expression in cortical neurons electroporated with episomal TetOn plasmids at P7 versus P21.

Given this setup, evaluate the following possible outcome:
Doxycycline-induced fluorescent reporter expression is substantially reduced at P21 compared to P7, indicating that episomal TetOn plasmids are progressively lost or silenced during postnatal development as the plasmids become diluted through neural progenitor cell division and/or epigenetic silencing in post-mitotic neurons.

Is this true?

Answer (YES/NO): YES